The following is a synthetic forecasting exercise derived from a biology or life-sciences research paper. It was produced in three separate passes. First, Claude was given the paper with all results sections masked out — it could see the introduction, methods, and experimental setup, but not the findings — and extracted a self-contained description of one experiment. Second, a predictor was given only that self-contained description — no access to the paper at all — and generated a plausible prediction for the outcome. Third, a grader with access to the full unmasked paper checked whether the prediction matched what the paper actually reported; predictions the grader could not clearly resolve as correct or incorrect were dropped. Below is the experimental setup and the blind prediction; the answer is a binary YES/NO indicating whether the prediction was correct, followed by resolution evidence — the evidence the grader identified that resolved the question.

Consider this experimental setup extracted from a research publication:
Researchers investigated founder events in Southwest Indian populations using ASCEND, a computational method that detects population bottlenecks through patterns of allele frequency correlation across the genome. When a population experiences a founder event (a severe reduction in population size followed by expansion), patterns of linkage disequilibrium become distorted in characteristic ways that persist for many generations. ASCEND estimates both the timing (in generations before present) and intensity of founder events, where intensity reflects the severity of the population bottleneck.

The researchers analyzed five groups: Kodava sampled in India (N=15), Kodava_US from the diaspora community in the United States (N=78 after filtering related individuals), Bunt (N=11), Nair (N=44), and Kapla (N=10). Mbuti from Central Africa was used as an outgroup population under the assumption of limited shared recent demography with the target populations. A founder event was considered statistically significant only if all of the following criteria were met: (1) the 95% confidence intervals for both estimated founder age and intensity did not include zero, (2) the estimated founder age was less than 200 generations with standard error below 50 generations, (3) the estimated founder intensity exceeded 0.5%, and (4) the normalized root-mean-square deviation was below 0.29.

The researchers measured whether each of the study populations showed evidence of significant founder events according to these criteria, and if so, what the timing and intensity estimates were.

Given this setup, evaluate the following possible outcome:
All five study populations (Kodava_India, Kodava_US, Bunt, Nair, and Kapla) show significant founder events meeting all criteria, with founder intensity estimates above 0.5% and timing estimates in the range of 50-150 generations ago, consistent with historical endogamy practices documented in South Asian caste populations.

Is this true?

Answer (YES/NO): NO